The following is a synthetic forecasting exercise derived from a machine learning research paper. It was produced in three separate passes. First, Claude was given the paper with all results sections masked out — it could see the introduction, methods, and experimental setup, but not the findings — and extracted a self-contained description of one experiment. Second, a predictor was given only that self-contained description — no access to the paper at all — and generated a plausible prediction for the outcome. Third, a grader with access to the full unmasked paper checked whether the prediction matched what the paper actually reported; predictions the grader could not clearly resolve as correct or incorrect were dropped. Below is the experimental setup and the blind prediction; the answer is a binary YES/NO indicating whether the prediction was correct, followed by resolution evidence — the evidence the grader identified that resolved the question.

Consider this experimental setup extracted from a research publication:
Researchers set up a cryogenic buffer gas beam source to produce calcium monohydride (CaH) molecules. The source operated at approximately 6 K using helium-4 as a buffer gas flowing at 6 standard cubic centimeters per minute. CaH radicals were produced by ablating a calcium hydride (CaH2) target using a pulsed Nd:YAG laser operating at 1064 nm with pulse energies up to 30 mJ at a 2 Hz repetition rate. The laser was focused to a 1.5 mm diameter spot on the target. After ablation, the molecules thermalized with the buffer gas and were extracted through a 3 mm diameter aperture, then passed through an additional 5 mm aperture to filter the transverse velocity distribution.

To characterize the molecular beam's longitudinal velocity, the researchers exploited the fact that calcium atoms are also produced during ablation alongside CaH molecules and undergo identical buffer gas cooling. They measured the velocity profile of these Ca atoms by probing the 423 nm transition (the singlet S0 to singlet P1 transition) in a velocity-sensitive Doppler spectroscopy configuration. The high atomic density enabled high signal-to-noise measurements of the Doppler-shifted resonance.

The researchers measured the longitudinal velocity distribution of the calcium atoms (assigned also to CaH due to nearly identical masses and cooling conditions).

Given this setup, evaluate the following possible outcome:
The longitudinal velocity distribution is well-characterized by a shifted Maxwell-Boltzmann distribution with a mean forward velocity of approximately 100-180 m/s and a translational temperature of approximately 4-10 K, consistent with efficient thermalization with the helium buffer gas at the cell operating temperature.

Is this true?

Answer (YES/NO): NO